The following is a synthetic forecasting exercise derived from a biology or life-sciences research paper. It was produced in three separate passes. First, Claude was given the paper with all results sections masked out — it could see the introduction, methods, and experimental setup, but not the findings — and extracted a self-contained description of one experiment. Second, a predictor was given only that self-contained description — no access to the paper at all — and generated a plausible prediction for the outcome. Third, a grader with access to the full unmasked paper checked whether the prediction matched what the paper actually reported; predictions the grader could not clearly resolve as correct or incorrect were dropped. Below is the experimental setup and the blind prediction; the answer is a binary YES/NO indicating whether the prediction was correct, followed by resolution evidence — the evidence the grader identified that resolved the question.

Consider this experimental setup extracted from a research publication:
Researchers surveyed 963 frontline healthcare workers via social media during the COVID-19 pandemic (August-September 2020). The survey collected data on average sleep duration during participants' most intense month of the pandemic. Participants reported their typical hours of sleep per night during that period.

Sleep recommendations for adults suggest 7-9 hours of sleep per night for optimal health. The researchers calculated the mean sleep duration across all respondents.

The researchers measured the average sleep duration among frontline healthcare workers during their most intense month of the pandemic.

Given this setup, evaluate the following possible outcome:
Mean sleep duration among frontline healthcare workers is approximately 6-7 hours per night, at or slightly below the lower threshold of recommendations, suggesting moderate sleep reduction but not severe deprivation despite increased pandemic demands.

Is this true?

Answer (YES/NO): YES